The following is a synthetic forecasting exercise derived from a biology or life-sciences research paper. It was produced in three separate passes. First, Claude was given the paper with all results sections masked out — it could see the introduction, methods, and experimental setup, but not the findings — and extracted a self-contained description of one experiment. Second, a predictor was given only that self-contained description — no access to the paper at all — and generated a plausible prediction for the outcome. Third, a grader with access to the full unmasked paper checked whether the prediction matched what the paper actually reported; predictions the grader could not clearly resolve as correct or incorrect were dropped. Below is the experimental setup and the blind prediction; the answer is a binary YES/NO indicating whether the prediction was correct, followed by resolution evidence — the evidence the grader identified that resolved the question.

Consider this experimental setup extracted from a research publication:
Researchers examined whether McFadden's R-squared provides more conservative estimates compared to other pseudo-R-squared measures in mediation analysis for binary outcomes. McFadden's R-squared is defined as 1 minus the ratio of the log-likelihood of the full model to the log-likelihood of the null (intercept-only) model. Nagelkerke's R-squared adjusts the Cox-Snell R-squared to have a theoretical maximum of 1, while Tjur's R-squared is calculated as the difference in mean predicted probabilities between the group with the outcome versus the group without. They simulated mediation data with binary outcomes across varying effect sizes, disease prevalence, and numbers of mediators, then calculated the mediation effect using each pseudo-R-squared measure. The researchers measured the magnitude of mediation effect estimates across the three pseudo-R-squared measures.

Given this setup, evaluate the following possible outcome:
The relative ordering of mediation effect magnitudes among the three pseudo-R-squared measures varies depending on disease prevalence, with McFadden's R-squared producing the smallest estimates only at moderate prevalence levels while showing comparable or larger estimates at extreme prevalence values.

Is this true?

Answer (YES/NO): NO